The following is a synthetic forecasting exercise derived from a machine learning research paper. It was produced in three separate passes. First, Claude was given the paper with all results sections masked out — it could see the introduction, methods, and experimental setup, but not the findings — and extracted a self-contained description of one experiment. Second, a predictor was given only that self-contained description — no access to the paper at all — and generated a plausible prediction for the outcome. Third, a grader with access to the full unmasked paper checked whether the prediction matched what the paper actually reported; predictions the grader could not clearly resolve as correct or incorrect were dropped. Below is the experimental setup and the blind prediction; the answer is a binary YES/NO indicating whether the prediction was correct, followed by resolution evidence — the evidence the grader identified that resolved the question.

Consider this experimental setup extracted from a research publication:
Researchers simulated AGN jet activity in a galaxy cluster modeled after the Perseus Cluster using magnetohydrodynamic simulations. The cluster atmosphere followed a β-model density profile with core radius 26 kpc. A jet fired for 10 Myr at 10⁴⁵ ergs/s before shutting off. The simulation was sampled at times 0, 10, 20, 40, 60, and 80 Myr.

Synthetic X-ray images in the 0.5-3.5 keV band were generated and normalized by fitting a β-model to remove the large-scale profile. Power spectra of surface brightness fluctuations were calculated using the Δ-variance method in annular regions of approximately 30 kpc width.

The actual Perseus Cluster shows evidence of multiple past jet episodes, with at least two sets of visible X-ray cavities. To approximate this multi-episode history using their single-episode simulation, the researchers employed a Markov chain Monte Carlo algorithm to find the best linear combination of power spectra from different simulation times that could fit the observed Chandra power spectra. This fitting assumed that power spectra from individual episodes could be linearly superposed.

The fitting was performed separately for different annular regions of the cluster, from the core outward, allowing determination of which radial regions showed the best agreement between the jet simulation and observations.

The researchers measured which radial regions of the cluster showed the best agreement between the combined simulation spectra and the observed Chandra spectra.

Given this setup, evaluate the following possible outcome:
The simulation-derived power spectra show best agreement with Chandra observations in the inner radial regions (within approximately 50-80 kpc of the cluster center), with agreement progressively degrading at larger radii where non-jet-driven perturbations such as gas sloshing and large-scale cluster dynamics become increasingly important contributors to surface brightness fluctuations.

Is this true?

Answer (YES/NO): YES